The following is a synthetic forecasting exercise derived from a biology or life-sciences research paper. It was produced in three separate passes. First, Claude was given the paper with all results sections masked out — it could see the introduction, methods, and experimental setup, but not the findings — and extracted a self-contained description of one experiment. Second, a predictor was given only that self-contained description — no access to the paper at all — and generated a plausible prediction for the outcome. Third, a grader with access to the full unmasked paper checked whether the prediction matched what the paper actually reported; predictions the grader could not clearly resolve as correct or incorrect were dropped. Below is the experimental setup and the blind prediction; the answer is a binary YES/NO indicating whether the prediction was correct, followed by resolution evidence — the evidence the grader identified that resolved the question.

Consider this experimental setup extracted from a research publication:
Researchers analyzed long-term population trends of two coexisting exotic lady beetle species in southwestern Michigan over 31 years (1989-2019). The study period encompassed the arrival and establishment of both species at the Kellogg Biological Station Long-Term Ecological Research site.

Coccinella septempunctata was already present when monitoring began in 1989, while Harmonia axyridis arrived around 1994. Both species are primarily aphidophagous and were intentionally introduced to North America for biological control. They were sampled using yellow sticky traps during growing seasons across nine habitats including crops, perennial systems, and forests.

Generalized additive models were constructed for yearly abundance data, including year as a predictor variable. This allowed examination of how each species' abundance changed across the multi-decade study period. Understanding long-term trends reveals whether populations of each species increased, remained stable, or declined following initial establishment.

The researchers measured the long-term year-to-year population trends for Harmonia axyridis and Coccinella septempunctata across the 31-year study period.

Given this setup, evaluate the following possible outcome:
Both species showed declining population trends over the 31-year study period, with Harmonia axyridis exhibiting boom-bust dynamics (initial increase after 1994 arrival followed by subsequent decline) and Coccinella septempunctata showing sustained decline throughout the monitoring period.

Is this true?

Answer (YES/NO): NO